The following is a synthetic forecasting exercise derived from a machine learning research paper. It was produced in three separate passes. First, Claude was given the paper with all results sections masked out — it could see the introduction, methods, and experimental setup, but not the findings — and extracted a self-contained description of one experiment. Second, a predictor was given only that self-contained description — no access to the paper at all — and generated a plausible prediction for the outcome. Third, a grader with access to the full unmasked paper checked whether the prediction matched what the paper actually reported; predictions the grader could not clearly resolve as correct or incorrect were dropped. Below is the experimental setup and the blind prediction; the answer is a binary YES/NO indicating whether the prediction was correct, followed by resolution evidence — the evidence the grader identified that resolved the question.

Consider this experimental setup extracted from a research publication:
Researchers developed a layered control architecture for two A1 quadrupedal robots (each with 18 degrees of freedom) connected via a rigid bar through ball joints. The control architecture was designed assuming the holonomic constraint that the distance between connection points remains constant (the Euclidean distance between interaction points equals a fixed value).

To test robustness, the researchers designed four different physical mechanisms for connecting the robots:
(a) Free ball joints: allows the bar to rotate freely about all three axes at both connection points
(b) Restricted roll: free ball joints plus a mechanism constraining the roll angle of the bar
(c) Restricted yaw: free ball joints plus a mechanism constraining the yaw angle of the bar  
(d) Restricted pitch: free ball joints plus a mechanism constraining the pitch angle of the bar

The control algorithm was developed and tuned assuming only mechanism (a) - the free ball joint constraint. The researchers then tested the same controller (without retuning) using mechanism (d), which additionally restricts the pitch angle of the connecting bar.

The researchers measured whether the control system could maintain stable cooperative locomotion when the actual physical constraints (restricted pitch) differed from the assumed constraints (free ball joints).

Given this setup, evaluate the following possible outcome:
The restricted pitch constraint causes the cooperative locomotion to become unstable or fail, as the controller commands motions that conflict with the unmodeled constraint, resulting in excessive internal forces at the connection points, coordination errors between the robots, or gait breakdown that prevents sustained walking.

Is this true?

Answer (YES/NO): NO